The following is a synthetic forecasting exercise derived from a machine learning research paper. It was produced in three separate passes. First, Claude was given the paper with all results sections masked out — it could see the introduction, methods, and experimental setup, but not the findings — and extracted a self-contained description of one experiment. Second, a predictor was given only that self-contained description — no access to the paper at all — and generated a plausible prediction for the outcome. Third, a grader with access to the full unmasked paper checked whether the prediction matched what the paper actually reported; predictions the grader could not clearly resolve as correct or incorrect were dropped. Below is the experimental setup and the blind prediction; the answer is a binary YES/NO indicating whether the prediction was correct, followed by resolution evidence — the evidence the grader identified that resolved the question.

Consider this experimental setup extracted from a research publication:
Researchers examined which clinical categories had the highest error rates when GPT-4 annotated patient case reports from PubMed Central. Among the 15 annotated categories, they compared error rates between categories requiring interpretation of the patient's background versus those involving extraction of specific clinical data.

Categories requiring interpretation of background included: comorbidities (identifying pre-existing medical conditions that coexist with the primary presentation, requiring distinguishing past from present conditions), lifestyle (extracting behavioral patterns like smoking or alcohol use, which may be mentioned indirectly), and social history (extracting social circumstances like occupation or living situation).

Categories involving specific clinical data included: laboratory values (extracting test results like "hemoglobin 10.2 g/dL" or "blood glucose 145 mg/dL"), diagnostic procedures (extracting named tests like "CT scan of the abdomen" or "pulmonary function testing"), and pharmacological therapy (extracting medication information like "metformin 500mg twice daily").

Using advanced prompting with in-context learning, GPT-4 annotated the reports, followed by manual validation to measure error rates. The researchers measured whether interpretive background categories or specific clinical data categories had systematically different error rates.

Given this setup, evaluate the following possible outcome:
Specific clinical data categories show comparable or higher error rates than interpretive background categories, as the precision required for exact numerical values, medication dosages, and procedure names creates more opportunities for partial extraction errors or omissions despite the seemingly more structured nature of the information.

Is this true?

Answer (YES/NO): NO